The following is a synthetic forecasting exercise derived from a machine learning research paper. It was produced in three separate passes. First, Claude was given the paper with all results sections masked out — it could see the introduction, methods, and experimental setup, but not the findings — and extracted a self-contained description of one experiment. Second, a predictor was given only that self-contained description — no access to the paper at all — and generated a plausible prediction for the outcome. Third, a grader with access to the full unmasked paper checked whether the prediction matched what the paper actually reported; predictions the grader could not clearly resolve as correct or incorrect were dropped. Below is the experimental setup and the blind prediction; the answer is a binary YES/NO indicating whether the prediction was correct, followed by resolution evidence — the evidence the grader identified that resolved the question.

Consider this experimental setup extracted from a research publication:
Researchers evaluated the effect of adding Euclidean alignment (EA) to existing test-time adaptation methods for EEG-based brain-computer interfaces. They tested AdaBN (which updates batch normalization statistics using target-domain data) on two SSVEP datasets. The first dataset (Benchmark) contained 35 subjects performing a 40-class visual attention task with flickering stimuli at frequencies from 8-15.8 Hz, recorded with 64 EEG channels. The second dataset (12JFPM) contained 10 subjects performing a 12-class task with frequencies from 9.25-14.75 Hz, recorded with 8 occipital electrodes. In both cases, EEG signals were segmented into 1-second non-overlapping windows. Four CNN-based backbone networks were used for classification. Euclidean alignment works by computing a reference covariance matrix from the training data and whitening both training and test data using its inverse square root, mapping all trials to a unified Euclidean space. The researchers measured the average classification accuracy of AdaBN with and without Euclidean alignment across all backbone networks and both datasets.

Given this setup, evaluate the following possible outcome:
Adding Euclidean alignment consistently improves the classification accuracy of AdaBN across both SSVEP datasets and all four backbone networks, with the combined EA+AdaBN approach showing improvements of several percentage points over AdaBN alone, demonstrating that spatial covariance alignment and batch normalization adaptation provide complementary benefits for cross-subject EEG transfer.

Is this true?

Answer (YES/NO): NO